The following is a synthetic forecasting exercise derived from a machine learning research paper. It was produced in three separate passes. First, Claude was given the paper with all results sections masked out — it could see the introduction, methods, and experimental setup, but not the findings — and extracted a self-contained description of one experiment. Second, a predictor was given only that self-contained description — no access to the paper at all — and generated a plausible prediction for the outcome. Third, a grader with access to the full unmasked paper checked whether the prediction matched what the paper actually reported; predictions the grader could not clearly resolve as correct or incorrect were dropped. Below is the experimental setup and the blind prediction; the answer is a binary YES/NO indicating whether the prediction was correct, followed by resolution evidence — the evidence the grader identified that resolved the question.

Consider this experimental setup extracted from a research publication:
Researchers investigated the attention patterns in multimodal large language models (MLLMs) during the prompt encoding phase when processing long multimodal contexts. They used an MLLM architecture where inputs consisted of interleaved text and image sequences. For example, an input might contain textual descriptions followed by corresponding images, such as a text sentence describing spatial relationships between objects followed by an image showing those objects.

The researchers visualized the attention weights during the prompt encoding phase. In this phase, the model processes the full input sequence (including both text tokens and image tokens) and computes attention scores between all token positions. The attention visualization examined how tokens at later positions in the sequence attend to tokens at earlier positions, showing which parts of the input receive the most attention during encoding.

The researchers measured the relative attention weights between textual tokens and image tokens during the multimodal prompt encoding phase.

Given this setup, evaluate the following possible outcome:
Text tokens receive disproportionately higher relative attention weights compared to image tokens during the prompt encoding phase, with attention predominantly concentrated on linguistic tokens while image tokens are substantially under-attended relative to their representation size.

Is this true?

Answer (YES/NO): YES